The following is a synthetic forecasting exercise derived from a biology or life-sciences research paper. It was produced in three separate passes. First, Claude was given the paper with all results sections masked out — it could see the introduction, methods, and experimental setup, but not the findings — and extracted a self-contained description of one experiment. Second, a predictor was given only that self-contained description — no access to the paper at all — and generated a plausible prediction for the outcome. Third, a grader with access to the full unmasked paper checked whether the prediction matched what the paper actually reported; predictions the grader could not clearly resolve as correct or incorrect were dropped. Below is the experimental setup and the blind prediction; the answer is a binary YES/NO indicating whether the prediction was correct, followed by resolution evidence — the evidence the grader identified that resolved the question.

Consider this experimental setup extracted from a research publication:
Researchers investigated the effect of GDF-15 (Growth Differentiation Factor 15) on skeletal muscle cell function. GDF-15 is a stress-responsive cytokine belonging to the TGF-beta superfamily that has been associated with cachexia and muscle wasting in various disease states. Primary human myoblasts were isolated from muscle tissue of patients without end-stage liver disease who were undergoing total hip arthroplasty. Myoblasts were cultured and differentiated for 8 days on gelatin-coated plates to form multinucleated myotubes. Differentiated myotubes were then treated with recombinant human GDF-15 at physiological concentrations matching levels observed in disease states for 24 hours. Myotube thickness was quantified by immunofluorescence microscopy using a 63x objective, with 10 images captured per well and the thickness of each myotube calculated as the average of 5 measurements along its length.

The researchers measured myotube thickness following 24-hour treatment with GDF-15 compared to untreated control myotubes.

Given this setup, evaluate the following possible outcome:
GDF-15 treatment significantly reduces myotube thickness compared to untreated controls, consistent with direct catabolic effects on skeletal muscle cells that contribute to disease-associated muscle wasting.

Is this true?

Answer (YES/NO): YES